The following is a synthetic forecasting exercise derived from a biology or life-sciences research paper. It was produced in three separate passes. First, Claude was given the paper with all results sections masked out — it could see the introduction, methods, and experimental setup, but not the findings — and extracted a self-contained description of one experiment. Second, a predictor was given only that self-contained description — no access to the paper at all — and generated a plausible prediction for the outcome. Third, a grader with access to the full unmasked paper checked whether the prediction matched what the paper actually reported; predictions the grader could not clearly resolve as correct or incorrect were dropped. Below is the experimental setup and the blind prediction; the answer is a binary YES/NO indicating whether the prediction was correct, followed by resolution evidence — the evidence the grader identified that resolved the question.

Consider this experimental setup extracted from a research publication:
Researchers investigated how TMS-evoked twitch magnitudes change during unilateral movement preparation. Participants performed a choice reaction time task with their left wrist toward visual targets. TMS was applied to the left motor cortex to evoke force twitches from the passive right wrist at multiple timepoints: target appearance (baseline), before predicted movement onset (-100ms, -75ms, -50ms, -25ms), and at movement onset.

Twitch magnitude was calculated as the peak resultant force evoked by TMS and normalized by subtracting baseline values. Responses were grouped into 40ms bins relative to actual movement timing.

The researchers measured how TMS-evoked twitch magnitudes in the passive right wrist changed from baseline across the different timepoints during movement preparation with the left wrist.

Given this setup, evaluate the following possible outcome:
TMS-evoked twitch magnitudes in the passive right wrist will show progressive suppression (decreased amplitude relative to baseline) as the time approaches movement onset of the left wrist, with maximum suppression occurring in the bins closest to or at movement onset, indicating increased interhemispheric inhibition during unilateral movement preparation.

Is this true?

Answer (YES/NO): NO